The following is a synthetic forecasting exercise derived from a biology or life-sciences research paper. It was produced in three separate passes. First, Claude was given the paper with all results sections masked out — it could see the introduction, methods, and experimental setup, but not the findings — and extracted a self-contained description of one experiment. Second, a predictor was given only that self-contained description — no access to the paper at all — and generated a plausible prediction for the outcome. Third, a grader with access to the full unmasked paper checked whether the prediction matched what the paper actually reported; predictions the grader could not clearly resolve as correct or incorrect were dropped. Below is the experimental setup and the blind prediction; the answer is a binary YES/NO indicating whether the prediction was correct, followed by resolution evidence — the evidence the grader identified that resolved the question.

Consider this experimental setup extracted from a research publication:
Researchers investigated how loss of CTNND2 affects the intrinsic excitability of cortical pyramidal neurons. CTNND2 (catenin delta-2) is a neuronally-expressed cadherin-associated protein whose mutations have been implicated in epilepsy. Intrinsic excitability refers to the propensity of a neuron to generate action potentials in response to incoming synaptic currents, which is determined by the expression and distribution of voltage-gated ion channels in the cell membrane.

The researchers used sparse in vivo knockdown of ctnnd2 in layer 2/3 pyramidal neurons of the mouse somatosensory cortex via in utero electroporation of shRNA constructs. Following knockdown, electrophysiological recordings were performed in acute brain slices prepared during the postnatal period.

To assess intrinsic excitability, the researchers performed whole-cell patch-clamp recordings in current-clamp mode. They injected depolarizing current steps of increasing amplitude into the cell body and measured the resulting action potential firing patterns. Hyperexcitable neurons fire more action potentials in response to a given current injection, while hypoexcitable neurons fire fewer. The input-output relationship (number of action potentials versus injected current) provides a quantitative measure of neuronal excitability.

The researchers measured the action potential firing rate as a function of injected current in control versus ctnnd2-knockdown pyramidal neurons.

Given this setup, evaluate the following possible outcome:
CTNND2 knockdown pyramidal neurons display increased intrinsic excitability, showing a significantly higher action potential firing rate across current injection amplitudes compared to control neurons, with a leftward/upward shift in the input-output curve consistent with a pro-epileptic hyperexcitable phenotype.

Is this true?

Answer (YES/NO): YES